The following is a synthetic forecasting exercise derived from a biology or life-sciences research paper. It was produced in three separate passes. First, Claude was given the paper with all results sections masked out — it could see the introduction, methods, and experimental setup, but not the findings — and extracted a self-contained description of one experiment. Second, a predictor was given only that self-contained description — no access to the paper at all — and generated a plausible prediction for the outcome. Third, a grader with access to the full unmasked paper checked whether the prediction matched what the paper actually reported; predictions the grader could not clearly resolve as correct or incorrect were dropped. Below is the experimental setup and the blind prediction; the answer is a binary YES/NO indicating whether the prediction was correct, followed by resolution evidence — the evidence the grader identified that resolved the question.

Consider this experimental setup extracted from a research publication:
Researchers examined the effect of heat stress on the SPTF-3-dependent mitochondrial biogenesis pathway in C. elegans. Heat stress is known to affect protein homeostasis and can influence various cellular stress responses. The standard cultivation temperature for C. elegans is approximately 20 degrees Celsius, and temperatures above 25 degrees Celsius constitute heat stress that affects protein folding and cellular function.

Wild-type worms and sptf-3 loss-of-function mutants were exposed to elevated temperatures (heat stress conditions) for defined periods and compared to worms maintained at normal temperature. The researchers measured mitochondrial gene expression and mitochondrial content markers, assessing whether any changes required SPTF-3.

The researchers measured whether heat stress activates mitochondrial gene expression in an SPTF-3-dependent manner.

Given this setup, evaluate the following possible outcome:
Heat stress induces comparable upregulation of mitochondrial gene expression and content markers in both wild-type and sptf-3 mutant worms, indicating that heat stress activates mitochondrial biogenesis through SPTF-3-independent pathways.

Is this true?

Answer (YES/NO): NO